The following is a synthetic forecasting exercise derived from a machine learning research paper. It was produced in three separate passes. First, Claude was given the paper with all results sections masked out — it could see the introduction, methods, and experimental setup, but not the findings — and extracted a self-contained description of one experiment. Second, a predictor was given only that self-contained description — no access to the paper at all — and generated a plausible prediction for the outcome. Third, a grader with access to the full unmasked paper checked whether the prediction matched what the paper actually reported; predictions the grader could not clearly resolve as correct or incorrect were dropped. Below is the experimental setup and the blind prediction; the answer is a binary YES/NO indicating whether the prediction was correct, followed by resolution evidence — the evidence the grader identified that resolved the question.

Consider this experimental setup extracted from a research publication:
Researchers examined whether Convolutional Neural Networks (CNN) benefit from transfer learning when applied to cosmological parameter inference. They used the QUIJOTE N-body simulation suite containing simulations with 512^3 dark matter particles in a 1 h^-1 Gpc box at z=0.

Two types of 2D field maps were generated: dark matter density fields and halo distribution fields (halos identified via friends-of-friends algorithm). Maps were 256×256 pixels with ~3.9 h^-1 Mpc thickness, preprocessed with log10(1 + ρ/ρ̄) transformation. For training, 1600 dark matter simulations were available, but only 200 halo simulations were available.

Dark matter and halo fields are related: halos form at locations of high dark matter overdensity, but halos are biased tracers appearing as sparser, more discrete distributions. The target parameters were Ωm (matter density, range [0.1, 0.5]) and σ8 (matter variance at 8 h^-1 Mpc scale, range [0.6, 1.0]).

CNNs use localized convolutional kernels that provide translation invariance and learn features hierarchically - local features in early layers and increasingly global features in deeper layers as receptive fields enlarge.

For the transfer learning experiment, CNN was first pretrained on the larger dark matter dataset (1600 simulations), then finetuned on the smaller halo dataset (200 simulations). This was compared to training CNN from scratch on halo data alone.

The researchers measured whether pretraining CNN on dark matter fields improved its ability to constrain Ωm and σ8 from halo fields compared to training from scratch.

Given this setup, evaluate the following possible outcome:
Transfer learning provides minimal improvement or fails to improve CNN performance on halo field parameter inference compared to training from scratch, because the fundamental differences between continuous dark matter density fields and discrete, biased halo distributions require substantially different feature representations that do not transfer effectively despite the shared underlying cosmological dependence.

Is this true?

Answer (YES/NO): YES